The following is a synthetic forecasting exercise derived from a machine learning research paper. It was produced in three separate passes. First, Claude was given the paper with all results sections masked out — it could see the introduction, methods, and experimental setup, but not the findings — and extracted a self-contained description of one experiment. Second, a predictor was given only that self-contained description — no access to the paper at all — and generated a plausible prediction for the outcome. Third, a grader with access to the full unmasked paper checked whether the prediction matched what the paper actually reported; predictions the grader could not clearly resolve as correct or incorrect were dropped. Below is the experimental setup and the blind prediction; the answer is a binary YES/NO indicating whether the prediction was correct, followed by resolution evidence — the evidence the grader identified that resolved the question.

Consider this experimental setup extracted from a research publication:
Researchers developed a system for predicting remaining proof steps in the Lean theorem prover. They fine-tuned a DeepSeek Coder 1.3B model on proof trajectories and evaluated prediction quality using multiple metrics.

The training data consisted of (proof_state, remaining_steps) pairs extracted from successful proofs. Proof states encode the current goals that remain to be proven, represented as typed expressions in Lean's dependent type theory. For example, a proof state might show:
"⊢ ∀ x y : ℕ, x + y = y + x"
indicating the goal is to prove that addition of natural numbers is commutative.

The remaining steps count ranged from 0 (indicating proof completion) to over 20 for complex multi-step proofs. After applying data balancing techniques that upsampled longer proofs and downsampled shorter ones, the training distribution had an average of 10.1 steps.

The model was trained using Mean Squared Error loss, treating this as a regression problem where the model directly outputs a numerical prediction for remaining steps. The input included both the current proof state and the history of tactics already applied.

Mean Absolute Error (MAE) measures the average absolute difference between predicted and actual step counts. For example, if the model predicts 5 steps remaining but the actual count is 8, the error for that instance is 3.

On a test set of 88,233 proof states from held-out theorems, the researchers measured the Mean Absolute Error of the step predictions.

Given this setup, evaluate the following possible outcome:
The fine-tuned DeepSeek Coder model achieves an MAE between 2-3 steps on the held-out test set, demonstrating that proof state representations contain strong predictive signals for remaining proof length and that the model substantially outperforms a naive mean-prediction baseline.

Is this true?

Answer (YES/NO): NO